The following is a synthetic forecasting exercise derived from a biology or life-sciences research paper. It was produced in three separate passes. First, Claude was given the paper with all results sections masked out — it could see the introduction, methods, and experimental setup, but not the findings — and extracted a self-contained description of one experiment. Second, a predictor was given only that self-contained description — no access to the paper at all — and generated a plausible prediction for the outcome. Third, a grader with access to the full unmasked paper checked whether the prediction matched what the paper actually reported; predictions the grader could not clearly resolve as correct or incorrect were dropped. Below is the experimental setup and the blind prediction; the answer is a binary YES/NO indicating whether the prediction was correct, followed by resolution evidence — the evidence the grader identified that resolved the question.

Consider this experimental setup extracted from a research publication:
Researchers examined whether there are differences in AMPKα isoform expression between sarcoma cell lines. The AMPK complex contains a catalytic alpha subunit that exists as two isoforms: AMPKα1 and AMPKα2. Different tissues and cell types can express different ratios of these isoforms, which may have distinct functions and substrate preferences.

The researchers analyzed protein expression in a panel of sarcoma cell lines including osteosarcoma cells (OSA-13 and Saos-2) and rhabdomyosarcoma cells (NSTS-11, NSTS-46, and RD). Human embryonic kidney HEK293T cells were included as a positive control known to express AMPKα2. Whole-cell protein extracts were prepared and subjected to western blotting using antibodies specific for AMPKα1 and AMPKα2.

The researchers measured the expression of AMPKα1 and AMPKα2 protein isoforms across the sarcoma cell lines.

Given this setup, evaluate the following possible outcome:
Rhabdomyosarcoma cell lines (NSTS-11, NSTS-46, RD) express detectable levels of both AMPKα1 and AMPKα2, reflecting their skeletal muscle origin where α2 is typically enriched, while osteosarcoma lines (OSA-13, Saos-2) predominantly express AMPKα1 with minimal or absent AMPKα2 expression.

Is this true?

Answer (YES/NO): NO